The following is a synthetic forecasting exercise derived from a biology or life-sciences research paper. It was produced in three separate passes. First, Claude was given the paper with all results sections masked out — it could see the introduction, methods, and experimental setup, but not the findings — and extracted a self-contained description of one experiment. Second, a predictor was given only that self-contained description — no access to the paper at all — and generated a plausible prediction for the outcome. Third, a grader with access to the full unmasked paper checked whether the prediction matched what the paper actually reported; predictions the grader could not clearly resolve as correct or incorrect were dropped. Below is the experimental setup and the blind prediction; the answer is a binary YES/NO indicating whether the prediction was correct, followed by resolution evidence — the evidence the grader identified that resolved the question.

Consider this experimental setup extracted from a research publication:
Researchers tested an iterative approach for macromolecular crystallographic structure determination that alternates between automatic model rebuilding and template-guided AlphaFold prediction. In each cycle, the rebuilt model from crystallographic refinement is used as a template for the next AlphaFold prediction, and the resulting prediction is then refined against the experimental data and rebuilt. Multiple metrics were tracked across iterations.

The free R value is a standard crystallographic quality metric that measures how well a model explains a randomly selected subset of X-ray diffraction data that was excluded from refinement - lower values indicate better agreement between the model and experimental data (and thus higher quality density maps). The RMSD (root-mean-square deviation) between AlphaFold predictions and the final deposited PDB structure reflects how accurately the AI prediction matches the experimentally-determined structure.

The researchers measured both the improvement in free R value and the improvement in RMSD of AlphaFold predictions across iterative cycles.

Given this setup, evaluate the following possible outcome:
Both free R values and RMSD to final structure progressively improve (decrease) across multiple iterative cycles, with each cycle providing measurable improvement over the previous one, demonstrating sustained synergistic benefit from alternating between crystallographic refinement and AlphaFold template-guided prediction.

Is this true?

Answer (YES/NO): NO